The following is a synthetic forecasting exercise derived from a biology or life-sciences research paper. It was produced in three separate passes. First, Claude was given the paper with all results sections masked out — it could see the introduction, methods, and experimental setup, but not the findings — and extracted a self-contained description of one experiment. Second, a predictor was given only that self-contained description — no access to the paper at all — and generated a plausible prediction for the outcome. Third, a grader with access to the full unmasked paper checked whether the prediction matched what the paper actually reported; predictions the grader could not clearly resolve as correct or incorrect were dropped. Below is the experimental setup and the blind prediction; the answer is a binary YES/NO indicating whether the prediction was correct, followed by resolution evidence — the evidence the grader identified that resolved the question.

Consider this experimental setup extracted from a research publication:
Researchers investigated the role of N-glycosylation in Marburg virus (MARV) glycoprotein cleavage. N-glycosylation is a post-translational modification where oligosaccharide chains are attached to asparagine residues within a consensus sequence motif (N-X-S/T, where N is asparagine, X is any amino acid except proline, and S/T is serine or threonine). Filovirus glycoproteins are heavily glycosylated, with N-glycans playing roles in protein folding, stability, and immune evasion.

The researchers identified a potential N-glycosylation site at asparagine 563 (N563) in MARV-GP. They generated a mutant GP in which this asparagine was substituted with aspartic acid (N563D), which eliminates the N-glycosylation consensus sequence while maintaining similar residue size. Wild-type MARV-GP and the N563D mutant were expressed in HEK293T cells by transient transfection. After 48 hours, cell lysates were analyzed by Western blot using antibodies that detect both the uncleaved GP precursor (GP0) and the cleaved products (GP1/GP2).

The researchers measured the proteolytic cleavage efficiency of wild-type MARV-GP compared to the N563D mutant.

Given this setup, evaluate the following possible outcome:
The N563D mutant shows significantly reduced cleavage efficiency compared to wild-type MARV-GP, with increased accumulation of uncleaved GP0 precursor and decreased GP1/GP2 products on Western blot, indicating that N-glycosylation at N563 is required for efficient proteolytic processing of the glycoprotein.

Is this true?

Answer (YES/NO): YES